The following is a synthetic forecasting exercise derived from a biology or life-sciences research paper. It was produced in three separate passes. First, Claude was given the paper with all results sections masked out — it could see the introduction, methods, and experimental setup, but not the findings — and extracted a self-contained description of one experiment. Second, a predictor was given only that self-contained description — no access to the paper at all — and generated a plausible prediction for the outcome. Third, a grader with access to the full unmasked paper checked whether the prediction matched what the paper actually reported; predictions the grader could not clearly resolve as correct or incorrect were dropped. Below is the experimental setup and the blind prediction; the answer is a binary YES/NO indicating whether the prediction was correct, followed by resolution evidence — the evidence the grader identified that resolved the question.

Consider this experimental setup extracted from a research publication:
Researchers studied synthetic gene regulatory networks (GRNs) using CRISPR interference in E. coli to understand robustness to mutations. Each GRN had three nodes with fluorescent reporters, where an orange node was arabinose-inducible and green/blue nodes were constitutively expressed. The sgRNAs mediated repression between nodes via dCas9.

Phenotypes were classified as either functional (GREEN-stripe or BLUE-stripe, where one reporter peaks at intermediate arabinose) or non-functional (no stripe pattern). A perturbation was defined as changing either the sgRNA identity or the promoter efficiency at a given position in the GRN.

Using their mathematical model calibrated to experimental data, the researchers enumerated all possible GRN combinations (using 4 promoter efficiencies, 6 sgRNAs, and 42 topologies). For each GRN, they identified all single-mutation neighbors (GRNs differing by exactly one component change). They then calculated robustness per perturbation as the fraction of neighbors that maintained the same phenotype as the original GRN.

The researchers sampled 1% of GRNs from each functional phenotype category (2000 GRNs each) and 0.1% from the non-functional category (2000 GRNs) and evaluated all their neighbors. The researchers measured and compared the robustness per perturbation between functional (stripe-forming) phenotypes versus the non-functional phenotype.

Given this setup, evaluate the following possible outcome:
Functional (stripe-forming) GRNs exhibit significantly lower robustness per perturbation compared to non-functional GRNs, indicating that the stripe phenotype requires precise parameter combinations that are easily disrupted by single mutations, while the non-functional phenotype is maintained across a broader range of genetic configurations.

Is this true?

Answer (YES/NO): YES